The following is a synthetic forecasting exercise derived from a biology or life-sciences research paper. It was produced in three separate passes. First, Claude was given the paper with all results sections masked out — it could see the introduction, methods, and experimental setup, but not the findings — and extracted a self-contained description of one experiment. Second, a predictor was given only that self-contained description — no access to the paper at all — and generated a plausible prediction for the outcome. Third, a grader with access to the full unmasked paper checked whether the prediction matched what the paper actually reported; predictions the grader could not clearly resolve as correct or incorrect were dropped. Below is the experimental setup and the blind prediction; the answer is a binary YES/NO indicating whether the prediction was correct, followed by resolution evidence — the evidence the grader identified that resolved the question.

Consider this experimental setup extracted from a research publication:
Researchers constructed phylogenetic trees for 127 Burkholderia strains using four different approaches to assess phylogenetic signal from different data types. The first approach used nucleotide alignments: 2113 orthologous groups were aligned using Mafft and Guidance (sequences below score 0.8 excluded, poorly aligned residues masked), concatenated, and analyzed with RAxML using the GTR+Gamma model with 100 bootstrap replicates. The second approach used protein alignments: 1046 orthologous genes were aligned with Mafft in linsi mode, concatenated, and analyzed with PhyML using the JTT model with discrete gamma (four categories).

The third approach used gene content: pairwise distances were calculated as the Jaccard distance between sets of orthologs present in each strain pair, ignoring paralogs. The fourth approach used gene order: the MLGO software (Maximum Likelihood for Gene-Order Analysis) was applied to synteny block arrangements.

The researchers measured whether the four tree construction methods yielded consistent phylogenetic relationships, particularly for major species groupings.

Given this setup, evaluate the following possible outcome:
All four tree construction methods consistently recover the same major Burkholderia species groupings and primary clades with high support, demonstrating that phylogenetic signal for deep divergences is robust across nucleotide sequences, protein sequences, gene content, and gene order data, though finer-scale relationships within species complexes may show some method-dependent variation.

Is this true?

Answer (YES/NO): NO